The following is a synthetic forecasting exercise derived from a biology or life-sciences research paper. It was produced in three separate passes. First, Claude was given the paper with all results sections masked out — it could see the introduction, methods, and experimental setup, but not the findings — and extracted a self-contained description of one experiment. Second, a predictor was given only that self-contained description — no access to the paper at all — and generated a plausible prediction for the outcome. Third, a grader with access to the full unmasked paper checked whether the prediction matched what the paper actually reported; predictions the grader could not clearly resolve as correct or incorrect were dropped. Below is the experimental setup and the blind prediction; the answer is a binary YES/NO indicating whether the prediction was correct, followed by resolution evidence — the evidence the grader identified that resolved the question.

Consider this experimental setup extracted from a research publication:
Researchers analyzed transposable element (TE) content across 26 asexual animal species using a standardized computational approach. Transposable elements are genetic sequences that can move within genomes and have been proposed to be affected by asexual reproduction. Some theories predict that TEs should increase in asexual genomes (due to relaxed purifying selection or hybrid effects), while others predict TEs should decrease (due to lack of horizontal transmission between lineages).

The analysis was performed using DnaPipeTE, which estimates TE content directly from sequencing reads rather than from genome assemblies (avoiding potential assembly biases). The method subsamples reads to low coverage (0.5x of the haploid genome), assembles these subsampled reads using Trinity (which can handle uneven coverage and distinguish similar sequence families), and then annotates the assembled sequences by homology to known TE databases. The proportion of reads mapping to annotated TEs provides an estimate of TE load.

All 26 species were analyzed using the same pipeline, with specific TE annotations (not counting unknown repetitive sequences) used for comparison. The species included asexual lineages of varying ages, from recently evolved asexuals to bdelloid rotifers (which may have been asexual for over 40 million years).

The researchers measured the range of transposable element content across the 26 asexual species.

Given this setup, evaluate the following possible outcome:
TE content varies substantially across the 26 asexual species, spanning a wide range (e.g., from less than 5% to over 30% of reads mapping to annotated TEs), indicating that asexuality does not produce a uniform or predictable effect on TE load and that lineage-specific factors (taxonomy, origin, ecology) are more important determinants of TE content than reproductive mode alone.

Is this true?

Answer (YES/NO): YES